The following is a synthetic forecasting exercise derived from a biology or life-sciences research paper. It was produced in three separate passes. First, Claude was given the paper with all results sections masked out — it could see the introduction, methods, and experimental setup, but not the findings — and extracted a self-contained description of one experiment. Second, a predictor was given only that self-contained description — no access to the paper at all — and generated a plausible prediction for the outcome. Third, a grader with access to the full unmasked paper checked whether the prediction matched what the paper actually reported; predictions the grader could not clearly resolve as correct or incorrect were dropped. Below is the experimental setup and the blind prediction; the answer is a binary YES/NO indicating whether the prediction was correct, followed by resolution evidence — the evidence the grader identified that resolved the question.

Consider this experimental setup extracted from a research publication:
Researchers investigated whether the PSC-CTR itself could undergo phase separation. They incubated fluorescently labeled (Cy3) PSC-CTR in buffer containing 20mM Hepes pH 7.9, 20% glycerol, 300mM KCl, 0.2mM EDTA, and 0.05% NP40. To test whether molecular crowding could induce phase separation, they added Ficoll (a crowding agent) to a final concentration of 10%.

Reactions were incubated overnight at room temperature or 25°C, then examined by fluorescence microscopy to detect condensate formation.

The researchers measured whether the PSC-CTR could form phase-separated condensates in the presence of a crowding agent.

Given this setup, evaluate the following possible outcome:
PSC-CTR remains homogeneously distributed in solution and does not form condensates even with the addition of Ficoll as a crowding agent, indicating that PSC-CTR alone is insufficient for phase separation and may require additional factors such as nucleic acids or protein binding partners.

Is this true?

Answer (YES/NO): NO